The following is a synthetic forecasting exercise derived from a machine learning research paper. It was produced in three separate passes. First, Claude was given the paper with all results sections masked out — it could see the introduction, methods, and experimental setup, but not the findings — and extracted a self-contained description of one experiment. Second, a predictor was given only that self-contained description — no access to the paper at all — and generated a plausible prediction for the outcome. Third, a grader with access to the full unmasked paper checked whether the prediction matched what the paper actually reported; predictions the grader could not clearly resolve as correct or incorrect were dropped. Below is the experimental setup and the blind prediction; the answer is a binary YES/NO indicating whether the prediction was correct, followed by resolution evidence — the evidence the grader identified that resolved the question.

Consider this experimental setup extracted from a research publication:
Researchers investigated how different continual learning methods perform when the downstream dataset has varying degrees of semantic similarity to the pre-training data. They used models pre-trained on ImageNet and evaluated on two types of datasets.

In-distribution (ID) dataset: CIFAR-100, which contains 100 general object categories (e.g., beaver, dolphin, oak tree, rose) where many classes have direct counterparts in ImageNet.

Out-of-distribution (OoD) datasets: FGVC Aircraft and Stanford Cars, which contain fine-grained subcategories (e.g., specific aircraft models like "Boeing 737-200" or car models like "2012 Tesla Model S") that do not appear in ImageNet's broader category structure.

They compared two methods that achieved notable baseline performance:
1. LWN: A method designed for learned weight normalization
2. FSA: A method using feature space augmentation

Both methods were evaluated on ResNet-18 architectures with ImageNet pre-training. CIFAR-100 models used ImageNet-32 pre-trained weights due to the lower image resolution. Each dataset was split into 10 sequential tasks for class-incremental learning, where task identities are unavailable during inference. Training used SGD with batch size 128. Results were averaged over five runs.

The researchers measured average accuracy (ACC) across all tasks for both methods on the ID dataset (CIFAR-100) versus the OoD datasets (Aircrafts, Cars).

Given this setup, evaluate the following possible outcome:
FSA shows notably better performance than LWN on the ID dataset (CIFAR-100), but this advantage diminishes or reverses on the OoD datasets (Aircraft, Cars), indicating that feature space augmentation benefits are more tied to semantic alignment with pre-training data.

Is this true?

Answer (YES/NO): NO